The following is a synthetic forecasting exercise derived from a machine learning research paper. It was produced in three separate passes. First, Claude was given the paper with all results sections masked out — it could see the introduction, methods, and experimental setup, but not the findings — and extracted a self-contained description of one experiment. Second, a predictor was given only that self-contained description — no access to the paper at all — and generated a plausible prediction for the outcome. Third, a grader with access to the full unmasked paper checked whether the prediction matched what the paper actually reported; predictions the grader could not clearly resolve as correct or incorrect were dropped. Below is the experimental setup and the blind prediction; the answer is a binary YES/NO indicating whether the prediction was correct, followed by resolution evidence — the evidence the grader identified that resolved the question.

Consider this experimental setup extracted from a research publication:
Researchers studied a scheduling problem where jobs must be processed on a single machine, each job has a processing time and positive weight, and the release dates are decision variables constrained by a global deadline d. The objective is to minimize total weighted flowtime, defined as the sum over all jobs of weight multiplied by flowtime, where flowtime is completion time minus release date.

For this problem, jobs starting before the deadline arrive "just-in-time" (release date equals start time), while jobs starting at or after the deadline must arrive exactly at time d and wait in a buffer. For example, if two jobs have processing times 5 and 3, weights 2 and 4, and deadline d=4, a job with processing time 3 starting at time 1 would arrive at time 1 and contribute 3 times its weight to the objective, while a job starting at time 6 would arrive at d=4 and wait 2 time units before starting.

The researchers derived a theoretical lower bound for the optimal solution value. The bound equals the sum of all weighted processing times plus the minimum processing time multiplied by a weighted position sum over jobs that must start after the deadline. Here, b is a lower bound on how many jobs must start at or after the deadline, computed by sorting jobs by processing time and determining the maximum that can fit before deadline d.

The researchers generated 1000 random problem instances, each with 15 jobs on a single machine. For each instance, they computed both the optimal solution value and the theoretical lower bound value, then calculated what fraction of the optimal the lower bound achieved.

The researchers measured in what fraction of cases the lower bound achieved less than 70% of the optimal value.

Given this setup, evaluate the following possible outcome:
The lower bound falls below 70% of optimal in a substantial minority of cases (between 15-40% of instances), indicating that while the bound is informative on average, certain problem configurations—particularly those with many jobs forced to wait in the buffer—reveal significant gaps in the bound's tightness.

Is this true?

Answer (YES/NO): NO